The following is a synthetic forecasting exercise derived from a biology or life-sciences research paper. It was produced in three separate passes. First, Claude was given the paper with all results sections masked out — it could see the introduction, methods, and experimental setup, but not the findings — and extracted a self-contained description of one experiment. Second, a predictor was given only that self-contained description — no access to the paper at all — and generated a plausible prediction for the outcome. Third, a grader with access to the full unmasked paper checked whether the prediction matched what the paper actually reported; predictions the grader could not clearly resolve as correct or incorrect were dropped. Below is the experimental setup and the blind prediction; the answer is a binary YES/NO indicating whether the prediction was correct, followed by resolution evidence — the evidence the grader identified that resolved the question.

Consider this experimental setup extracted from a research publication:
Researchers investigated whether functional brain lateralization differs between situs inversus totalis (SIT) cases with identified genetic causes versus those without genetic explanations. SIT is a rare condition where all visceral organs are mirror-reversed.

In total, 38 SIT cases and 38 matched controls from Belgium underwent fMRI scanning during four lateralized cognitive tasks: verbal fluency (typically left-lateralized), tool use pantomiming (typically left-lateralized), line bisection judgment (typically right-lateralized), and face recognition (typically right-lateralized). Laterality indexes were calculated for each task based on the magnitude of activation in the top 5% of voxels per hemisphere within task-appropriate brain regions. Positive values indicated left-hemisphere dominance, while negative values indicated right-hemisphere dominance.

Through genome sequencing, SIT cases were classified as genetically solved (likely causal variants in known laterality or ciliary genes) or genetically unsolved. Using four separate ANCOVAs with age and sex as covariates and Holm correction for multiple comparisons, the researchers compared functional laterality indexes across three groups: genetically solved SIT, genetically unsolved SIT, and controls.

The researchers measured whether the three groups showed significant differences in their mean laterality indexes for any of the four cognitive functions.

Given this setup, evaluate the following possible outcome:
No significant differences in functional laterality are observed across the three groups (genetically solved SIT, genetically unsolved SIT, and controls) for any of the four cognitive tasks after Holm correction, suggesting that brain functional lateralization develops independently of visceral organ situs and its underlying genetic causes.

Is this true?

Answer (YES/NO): YES